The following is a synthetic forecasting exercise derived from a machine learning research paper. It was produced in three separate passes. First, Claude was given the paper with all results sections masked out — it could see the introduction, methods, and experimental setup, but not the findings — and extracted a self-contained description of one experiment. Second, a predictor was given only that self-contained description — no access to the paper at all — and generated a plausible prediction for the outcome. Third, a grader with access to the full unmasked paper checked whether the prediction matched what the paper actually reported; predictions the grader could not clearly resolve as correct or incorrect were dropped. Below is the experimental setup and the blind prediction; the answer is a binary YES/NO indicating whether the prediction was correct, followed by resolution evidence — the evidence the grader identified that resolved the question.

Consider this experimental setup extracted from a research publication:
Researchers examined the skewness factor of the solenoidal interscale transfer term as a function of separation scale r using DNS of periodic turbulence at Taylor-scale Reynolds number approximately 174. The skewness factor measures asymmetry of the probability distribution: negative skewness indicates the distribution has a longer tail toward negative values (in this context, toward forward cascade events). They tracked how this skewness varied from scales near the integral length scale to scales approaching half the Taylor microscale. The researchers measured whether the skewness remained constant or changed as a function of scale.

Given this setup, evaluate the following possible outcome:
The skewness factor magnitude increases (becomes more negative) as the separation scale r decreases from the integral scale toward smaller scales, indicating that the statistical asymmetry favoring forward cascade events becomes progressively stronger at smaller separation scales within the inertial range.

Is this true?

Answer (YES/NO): YES